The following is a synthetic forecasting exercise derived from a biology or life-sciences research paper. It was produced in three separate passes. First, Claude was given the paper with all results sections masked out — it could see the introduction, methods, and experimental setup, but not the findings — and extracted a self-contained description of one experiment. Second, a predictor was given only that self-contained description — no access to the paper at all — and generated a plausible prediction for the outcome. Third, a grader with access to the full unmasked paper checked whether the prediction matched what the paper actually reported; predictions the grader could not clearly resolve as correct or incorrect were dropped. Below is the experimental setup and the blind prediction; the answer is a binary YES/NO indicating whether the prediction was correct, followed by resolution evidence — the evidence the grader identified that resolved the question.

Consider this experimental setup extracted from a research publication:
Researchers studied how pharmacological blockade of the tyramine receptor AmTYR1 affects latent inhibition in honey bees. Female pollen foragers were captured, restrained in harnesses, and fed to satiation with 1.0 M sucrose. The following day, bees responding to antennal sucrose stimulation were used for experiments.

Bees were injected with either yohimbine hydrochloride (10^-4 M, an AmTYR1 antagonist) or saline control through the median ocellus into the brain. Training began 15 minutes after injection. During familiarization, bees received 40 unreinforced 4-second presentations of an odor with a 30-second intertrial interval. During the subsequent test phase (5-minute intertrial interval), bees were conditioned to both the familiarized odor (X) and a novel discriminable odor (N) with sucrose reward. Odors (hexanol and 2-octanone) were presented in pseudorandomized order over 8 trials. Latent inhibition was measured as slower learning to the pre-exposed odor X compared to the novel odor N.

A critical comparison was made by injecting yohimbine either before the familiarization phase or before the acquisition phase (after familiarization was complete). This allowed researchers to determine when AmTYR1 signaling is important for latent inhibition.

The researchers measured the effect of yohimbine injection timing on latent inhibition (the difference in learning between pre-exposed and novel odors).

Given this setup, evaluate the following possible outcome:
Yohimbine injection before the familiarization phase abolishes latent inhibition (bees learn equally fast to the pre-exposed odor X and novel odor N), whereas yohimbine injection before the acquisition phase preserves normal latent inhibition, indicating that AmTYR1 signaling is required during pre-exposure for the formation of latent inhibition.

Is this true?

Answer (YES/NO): NO